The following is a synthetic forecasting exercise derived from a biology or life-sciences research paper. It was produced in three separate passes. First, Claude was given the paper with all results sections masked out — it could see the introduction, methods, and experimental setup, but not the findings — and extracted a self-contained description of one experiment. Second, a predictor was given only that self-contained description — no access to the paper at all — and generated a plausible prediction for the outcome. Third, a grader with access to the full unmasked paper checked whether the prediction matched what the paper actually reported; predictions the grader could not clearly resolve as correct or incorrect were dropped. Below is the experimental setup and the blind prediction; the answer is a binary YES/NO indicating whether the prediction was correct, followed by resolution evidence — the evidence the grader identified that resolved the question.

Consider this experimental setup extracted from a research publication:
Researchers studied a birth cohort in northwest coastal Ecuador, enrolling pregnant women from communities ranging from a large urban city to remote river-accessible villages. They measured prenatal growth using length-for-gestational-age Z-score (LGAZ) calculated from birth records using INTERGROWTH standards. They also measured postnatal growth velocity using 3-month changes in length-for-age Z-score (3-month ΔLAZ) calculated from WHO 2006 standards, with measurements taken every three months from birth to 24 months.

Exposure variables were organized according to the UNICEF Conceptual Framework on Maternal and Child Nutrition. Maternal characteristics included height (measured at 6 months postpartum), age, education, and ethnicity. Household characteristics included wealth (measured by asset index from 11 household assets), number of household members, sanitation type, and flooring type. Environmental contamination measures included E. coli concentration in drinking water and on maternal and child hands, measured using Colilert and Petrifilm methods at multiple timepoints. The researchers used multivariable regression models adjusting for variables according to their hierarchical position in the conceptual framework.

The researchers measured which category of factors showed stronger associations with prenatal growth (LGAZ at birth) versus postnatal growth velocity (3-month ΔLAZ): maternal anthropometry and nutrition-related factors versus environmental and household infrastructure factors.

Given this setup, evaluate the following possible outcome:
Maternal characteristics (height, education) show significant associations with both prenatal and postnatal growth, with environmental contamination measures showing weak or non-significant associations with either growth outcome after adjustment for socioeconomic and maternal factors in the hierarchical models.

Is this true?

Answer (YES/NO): NO